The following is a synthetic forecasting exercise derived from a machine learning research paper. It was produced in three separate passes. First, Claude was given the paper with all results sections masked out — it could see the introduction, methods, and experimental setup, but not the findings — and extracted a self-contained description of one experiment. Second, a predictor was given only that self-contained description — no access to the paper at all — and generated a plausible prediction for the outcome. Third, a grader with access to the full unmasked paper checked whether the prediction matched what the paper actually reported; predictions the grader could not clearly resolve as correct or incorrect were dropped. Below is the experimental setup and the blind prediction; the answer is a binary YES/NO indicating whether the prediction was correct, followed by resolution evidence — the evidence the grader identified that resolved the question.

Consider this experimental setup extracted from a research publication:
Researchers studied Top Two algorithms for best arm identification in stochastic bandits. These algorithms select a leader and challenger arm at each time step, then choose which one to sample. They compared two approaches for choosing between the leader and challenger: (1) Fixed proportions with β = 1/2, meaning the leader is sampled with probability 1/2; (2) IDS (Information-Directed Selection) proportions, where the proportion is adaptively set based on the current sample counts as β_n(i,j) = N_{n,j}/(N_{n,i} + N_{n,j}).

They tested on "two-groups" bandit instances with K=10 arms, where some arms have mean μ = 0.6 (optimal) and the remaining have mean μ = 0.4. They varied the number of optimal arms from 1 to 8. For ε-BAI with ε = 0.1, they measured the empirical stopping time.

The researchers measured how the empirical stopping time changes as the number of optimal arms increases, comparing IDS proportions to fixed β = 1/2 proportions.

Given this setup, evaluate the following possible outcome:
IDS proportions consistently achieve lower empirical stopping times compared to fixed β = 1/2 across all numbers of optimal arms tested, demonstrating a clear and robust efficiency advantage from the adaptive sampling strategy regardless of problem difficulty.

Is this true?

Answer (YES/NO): YES